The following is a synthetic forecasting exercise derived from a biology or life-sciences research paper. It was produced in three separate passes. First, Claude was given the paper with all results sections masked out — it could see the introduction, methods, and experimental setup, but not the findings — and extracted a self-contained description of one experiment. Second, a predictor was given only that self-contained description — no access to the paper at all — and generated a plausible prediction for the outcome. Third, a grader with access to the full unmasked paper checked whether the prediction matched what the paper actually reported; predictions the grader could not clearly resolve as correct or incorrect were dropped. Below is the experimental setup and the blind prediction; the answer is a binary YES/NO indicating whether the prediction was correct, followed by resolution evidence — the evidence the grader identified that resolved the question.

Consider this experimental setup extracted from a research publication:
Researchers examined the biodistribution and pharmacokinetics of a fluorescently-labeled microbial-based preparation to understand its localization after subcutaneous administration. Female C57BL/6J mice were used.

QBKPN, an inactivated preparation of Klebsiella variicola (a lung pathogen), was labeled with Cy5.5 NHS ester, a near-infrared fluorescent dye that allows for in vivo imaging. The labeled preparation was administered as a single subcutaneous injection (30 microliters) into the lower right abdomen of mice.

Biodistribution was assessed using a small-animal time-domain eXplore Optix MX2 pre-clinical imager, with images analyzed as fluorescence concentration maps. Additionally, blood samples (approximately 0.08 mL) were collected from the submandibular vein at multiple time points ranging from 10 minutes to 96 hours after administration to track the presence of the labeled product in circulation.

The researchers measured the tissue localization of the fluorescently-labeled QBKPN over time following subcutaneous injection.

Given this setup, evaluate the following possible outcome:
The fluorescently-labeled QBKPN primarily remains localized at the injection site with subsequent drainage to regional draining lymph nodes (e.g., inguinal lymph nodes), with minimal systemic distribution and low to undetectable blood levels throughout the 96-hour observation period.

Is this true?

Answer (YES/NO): NO